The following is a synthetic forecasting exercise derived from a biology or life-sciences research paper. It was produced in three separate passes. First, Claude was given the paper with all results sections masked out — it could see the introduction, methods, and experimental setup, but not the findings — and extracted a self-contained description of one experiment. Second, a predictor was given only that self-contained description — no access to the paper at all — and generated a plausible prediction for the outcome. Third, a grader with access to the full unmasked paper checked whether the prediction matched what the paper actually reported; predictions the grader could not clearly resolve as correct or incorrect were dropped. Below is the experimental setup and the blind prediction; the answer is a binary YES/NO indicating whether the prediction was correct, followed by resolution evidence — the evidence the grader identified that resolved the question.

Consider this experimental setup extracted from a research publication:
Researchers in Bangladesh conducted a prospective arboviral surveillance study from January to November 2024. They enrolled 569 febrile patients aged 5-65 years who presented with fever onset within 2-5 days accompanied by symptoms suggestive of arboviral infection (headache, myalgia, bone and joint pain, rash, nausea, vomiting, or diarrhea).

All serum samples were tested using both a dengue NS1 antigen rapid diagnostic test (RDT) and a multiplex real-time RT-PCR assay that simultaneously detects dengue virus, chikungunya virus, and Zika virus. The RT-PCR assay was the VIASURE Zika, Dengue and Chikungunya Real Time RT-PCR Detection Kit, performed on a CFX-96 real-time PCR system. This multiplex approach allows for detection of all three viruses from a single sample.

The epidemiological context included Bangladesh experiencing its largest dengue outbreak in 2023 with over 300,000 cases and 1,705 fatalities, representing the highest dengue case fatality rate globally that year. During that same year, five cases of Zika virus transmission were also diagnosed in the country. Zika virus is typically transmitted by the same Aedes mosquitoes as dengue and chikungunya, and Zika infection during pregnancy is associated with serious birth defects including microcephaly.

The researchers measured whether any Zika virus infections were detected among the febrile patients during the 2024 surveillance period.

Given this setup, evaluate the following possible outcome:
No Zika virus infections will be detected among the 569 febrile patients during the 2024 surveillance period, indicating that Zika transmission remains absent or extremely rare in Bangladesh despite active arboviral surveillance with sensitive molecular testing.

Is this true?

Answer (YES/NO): NO